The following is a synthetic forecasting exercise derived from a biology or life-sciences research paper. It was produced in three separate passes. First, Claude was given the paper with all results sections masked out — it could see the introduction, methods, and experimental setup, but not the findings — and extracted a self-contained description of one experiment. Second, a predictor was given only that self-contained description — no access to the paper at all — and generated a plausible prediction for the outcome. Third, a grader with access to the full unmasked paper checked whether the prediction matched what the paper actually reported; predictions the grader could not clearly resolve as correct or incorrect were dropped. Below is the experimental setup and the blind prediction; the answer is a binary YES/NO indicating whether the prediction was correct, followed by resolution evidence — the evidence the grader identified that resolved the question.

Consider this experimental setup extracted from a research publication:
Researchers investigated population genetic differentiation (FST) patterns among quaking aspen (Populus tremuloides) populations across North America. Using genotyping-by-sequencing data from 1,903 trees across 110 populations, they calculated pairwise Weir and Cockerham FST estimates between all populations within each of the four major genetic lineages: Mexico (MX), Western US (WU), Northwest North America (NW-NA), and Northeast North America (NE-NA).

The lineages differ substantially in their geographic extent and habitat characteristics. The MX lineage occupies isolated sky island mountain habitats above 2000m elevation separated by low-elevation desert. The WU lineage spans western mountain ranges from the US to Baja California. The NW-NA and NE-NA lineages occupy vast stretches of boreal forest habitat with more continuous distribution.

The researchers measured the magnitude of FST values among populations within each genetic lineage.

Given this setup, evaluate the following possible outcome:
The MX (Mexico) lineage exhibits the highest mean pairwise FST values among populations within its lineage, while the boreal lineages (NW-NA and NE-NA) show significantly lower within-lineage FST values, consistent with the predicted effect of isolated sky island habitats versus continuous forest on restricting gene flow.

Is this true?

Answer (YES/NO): NO